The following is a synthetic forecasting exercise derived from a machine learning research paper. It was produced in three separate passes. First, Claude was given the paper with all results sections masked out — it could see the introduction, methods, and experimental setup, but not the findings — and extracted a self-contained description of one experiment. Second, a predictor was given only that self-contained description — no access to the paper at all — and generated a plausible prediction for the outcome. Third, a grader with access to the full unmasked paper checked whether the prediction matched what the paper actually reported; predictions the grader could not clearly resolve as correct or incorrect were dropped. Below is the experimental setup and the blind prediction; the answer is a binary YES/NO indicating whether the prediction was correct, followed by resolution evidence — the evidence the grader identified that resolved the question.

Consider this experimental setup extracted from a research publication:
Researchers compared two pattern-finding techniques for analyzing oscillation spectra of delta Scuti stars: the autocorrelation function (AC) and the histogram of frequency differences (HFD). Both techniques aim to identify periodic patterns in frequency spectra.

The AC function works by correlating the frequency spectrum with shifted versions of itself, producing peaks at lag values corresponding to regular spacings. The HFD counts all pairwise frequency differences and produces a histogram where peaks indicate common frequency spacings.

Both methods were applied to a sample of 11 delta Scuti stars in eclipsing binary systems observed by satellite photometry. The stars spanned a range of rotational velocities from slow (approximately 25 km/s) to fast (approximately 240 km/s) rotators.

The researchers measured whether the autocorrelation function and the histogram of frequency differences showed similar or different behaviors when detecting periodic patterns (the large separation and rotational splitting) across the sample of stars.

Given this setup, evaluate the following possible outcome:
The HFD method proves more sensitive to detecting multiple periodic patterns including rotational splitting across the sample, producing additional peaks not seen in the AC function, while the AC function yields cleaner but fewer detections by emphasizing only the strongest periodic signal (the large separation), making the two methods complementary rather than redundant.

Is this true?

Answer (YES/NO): NO